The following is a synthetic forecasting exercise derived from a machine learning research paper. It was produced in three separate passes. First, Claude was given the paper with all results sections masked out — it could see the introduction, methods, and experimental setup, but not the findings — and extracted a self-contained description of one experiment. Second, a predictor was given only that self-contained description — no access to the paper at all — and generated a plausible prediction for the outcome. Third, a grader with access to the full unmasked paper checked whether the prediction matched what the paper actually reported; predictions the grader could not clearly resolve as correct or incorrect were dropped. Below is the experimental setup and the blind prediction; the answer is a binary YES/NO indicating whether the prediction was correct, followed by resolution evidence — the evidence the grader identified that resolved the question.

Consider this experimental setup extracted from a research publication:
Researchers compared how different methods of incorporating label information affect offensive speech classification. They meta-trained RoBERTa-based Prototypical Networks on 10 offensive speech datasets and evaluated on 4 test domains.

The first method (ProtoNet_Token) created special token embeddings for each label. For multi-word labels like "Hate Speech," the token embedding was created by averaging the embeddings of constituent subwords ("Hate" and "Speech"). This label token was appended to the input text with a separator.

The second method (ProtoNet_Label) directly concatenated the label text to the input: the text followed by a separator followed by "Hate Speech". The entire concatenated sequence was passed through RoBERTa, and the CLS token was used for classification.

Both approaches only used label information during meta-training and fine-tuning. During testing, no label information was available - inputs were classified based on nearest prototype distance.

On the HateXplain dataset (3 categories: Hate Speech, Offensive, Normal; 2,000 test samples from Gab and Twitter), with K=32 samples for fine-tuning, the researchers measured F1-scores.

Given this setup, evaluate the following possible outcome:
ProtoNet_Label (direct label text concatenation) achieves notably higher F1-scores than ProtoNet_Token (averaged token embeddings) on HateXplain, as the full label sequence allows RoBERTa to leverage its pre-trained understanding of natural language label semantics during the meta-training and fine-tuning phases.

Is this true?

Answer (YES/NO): NO